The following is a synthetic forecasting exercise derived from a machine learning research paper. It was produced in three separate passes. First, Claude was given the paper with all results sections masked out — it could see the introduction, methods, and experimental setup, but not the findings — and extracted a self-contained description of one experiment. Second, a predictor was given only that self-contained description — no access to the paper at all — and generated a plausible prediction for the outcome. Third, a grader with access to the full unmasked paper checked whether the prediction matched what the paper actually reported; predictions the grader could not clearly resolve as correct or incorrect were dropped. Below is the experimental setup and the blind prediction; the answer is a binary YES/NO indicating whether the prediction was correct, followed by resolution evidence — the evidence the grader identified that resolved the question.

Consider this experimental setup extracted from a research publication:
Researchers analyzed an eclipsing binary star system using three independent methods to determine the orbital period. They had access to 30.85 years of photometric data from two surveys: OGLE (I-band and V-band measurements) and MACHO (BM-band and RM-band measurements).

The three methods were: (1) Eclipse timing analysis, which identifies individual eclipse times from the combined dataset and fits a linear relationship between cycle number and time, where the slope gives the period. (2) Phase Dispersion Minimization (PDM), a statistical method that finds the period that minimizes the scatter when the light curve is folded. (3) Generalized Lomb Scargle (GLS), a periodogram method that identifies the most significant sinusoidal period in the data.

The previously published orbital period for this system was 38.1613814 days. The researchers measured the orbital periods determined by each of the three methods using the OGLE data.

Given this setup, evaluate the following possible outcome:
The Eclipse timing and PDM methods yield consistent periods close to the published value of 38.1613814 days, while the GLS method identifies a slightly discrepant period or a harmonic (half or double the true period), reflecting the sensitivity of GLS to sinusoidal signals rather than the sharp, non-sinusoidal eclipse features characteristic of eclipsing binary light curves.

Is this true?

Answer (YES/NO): NO